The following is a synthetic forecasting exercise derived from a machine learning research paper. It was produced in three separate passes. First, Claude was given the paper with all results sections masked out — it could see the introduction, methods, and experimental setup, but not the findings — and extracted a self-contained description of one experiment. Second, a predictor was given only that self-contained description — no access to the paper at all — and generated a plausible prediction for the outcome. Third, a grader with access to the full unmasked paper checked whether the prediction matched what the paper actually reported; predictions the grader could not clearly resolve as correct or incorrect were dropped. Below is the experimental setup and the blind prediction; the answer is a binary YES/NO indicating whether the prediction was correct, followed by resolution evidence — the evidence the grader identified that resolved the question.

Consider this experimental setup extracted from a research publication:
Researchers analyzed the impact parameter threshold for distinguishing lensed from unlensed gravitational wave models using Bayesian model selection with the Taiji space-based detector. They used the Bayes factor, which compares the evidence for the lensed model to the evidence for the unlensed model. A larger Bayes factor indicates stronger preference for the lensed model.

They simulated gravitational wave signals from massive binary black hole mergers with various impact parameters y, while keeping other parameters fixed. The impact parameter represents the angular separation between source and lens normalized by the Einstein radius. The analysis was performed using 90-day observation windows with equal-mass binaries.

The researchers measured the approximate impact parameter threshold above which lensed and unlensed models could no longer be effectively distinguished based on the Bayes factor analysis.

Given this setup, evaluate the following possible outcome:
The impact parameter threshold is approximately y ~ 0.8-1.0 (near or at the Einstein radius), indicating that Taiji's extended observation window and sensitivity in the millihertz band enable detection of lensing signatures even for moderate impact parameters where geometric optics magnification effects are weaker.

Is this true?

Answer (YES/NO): NO